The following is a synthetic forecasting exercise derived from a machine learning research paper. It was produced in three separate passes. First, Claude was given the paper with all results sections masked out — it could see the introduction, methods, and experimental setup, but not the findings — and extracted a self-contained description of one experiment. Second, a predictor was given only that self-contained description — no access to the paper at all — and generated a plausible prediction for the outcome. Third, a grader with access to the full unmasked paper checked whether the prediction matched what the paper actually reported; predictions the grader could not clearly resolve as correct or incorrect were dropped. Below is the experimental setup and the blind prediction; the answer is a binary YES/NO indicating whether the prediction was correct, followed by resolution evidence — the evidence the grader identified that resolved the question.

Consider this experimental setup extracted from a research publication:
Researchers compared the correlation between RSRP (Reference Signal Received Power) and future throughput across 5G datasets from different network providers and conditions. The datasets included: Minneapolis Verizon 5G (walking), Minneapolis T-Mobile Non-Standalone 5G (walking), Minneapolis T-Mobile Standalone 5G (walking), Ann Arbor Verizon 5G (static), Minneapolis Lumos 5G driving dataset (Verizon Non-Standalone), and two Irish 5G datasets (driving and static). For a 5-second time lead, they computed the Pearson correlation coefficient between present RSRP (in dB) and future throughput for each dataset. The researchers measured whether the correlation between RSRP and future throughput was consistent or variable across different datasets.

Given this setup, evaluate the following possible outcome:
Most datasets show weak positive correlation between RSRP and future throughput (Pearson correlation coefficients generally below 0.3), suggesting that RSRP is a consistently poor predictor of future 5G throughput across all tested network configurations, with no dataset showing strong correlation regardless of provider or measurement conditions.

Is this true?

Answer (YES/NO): NO